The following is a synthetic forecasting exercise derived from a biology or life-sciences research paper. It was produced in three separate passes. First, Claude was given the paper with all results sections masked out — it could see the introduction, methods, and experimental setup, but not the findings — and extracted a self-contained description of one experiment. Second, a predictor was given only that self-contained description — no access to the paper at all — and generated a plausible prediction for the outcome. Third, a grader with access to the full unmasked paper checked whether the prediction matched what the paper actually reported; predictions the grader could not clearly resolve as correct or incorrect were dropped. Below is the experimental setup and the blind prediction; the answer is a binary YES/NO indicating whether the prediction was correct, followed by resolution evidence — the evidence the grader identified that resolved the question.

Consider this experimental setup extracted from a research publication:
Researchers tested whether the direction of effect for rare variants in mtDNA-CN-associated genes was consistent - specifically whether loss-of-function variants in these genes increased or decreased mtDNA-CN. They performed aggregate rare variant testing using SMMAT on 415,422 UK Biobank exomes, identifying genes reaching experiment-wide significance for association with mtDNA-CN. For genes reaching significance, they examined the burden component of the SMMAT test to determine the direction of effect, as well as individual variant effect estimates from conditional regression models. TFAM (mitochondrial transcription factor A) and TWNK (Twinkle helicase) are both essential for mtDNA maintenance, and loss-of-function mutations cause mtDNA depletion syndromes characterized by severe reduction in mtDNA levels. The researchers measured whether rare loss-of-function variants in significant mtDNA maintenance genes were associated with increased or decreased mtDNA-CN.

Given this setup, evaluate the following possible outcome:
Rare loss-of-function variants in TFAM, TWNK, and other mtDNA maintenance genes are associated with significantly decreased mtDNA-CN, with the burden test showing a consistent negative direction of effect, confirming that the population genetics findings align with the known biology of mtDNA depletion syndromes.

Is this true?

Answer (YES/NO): NO